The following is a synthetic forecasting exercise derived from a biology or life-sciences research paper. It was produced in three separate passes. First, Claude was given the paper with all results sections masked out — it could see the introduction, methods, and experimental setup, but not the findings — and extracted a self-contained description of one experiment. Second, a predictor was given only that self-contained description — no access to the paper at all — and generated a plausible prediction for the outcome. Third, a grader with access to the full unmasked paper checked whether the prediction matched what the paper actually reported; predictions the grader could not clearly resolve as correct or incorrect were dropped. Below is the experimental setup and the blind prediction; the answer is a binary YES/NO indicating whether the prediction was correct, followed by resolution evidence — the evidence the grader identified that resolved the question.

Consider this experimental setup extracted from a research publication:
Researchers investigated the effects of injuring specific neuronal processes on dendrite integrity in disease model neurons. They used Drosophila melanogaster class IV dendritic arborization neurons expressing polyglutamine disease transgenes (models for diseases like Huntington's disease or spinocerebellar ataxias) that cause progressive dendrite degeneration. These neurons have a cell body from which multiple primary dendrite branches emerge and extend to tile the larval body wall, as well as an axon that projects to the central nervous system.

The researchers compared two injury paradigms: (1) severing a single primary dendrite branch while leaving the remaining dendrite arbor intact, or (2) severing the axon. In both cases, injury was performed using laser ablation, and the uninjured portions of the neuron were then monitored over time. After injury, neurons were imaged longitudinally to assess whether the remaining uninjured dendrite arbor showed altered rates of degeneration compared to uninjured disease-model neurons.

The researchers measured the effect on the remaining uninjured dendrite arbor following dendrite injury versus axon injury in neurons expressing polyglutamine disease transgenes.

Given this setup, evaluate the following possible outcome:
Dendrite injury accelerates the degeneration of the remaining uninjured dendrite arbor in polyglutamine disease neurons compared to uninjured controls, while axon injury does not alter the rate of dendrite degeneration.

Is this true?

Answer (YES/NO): NO